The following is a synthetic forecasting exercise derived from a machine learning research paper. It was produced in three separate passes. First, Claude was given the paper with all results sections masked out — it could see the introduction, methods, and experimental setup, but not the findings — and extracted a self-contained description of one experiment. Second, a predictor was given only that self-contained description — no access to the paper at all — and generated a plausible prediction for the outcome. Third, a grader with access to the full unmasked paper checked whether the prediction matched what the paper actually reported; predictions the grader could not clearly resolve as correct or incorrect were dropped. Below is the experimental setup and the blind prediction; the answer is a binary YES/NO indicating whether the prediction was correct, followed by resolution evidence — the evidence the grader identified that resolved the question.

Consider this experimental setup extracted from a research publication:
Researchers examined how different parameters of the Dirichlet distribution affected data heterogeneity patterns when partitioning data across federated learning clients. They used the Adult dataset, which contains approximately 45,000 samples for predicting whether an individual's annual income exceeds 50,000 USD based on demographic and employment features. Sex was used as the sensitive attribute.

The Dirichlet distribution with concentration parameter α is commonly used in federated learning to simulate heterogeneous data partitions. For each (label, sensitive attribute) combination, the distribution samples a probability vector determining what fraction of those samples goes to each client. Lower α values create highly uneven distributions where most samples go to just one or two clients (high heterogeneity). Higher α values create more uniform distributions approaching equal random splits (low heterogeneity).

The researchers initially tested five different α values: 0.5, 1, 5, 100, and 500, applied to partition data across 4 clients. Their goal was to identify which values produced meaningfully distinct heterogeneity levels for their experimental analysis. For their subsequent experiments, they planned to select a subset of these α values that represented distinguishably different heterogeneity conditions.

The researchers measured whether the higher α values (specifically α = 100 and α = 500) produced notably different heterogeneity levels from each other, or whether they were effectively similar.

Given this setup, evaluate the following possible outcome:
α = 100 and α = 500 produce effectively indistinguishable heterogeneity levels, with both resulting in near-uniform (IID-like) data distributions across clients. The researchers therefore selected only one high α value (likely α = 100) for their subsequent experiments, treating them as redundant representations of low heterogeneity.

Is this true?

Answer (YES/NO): NO